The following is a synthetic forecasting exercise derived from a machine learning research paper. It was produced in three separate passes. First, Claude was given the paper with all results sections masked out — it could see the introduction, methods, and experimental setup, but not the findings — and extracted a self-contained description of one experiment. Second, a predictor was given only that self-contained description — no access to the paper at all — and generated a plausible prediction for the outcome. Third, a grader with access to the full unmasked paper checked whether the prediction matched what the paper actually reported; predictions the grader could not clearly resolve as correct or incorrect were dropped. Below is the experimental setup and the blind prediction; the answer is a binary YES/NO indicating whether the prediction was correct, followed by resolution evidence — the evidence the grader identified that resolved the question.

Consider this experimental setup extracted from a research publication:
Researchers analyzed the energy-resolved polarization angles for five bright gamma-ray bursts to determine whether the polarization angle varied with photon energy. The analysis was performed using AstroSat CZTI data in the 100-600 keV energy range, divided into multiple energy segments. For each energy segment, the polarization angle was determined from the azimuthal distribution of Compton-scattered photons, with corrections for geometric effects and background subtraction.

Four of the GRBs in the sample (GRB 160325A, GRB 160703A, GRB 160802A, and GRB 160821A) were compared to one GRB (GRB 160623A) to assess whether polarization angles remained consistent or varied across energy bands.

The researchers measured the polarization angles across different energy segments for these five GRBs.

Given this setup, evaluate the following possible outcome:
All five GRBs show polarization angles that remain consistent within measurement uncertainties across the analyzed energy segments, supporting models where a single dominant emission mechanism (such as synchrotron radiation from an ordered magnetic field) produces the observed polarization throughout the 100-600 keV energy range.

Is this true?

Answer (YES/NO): NO